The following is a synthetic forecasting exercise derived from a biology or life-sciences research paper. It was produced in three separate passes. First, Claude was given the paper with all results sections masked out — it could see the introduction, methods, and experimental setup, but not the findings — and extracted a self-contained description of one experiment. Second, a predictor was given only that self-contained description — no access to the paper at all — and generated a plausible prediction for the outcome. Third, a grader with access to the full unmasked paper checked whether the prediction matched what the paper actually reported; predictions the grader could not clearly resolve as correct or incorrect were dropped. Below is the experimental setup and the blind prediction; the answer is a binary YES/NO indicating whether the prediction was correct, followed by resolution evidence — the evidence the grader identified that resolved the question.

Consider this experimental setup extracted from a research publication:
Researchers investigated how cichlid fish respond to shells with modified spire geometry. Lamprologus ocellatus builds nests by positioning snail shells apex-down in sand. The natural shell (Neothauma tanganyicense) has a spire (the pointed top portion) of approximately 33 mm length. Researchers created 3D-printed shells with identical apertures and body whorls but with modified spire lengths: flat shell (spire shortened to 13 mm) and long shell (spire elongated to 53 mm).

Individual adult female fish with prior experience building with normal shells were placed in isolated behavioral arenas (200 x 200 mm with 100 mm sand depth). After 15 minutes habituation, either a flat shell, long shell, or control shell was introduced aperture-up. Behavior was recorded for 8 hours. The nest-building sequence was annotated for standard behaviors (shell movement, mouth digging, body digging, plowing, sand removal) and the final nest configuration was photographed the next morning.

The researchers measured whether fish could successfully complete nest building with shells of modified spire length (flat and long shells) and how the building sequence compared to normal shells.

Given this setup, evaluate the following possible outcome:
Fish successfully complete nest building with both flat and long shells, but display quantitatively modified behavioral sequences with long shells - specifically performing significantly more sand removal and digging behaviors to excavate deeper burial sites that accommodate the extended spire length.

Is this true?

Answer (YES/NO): NO